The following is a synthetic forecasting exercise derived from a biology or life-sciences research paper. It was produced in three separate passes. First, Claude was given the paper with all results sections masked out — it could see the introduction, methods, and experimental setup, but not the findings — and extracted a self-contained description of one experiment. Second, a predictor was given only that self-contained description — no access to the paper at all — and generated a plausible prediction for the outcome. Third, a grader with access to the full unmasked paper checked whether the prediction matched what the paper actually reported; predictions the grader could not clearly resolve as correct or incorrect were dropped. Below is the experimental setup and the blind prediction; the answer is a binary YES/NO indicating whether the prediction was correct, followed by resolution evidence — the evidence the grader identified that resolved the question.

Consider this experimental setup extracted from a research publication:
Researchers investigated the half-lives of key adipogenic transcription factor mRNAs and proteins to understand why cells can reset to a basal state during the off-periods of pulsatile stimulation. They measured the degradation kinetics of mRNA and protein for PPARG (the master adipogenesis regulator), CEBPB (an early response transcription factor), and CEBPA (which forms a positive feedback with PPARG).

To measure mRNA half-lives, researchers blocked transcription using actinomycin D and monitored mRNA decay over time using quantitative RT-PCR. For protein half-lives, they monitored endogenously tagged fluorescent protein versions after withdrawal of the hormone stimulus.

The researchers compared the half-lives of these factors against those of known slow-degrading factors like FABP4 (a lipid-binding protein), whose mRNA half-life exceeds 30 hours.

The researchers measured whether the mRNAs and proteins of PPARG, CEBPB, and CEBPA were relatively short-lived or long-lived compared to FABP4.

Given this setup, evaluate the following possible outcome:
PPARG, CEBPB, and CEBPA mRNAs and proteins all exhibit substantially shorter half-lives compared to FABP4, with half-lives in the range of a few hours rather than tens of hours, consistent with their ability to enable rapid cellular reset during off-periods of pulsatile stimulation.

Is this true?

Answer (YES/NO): YES